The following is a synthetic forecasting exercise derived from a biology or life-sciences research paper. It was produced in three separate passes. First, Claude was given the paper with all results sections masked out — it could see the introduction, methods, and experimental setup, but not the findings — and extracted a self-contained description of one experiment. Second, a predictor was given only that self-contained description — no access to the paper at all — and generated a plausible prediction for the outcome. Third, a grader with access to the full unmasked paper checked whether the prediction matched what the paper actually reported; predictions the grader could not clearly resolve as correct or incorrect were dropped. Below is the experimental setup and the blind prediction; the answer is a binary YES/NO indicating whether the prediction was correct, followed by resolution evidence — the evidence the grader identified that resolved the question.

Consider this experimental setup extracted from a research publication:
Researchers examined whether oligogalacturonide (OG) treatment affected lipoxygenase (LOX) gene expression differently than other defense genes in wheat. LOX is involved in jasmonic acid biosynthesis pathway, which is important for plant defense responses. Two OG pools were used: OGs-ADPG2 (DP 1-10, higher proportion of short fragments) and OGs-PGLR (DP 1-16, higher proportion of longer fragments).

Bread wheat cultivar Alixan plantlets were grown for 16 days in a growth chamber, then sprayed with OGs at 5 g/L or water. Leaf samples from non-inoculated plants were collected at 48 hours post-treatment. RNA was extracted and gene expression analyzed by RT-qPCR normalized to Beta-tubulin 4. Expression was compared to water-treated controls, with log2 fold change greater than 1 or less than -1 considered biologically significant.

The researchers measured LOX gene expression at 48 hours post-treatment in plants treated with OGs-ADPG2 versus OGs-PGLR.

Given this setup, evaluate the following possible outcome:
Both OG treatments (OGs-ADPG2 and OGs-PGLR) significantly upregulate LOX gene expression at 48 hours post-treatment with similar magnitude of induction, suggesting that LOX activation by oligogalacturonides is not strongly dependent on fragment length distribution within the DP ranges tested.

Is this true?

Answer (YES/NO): NO